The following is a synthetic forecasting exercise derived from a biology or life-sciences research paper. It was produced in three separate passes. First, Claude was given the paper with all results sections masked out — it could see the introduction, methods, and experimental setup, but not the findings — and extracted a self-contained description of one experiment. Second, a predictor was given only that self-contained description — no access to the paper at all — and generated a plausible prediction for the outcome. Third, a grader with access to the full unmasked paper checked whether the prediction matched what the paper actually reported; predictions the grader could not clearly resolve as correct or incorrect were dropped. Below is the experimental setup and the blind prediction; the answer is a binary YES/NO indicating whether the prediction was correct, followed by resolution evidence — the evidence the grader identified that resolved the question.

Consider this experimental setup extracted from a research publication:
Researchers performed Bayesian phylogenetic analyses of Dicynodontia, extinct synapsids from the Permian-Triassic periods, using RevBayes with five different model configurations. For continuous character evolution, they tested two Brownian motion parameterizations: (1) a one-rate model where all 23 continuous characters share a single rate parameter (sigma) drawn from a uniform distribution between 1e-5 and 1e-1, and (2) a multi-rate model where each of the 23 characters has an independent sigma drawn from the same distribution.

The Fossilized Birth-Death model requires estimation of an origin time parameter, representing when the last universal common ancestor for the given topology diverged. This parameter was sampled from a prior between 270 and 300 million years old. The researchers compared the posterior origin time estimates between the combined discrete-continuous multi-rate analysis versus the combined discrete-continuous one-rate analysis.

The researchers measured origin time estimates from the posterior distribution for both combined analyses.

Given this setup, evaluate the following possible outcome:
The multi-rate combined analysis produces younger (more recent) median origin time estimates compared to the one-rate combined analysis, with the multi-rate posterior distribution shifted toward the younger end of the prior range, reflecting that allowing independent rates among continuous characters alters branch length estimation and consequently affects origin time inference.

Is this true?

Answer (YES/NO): YES